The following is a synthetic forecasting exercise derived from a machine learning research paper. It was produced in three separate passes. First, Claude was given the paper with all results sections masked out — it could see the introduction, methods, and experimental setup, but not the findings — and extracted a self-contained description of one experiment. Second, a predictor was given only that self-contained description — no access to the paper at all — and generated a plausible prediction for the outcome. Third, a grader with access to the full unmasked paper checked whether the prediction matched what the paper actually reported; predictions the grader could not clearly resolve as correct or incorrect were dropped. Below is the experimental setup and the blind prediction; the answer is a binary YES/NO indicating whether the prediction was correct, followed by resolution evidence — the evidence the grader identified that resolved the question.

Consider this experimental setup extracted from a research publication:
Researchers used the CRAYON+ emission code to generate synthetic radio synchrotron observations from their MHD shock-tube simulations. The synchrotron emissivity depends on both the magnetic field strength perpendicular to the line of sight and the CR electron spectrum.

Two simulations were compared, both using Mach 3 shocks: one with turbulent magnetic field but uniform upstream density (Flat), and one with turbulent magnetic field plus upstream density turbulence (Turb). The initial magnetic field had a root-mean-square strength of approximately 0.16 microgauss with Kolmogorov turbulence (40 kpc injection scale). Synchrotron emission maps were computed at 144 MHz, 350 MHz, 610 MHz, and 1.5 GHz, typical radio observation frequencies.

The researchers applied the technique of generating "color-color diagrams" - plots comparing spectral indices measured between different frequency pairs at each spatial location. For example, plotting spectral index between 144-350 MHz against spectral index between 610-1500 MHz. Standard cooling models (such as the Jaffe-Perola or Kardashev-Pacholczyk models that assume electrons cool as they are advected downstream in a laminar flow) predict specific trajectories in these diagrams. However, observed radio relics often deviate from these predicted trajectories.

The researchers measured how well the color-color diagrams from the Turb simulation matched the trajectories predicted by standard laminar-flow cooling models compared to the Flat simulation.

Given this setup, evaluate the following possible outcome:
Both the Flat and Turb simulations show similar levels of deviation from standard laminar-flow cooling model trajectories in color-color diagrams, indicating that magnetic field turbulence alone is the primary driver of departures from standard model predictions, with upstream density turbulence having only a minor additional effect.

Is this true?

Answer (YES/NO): NO